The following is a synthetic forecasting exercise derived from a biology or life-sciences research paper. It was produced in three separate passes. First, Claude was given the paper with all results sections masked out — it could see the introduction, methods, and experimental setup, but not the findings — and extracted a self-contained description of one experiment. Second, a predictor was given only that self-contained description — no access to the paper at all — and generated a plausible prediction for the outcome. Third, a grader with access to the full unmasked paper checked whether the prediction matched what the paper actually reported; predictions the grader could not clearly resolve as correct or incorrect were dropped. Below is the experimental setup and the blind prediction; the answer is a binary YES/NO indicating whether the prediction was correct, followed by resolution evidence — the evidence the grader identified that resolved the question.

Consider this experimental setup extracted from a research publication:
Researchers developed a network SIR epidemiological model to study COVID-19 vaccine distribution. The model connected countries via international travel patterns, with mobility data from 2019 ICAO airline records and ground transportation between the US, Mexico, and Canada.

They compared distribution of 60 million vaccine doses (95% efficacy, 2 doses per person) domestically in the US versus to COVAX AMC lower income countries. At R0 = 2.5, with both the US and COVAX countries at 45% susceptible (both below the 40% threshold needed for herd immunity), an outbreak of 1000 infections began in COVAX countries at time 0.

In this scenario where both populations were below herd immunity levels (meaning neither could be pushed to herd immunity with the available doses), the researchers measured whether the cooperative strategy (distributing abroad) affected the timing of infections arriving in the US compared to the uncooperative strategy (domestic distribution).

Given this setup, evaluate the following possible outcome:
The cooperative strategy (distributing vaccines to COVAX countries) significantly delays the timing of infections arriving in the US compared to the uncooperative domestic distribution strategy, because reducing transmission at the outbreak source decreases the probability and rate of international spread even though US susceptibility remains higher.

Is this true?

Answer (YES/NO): YES